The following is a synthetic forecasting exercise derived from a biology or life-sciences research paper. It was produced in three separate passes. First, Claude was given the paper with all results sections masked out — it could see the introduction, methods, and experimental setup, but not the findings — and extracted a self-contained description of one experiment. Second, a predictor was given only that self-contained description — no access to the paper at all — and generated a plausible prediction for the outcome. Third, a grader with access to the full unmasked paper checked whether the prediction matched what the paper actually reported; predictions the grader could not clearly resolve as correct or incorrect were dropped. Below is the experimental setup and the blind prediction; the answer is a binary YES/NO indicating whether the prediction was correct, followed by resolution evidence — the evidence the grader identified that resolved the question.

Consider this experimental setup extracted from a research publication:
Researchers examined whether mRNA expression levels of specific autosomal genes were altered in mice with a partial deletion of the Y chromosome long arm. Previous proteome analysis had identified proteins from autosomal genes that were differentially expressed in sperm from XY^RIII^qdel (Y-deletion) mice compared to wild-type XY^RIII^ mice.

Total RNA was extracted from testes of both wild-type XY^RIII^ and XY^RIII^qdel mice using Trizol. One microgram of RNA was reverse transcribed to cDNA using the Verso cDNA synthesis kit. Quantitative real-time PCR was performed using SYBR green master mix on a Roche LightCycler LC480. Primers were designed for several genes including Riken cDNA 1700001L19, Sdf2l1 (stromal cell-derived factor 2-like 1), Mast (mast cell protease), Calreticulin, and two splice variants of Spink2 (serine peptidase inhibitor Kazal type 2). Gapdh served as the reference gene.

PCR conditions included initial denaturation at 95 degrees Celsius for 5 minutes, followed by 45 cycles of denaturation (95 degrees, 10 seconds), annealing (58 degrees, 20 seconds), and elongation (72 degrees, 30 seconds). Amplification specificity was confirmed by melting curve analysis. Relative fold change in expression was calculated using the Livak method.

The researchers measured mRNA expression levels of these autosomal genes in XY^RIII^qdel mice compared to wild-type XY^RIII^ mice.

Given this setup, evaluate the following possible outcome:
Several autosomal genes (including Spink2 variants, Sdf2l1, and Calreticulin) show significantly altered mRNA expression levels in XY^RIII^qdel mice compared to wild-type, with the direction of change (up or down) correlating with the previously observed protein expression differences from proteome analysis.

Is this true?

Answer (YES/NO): NO